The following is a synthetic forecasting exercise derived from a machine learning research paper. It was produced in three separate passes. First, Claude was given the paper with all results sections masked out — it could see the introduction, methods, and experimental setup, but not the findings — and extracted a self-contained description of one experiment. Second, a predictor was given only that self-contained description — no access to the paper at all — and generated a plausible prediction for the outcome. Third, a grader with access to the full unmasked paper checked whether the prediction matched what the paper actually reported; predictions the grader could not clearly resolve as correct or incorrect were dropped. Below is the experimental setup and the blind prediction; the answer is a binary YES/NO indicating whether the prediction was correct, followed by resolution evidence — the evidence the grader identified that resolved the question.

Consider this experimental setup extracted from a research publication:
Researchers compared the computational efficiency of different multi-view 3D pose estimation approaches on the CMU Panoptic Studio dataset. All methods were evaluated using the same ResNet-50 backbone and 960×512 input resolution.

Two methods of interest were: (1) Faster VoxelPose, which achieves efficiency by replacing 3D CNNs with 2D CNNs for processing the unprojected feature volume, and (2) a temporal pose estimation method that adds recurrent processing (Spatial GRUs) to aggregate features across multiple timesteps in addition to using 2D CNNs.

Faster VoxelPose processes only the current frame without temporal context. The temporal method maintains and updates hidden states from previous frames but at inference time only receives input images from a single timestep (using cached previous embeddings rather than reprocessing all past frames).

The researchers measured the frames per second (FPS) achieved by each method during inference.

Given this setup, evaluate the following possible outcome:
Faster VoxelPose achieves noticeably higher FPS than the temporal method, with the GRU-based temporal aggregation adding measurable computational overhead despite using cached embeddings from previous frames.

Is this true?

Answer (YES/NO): NO